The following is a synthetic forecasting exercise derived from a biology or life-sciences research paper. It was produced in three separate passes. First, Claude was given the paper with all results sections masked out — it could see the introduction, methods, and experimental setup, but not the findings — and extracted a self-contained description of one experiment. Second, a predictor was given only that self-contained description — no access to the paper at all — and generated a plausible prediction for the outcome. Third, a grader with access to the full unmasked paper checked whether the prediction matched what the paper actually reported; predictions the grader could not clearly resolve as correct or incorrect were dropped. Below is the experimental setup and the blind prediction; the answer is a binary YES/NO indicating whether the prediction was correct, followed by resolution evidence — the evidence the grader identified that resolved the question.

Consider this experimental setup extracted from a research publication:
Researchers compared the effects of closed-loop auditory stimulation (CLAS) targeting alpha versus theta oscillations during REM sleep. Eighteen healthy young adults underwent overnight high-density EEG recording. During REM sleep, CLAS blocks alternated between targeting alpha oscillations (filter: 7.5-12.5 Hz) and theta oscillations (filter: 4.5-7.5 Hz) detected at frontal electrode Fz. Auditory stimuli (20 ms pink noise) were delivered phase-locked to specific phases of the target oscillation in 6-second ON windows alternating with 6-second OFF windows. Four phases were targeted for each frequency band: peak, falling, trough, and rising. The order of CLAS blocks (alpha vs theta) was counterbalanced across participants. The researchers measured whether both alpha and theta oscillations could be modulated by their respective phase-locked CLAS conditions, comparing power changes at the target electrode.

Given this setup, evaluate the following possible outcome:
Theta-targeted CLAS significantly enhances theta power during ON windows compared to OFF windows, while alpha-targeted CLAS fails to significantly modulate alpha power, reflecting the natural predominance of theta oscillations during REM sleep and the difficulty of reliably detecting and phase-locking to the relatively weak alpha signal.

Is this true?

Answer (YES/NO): NO